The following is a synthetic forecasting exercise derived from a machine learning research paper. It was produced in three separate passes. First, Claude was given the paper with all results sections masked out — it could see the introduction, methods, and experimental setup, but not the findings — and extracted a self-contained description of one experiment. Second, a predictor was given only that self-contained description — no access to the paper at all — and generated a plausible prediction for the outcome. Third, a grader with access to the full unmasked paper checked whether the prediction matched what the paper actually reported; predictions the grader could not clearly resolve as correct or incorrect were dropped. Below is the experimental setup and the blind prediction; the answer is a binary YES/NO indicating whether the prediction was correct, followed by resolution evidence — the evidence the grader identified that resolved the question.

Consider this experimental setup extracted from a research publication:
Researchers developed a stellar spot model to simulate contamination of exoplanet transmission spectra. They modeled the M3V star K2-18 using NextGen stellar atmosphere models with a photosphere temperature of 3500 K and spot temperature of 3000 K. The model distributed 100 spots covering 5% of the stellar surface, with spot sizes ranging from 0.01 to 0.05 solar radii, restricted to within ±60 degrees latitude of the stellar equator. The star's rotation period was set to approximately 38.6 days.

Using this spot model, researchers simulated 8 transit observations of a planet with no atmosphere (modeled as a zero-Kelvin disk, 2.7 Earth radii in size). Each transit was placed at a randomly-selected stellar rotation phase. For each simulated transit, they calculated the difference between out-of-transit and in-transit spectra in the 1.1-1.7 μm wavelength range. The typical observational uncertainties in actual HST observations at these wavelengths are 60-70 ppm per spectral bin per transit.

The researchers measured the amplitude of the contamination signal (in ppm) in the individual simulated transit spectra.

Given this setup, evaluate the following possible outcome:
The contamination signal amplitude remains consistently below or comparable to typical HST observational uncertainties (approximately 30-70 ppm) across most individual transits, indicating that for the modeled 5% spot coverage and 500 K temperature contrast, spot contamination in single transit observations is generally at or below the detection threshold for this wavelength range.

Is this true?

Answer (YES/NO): NO